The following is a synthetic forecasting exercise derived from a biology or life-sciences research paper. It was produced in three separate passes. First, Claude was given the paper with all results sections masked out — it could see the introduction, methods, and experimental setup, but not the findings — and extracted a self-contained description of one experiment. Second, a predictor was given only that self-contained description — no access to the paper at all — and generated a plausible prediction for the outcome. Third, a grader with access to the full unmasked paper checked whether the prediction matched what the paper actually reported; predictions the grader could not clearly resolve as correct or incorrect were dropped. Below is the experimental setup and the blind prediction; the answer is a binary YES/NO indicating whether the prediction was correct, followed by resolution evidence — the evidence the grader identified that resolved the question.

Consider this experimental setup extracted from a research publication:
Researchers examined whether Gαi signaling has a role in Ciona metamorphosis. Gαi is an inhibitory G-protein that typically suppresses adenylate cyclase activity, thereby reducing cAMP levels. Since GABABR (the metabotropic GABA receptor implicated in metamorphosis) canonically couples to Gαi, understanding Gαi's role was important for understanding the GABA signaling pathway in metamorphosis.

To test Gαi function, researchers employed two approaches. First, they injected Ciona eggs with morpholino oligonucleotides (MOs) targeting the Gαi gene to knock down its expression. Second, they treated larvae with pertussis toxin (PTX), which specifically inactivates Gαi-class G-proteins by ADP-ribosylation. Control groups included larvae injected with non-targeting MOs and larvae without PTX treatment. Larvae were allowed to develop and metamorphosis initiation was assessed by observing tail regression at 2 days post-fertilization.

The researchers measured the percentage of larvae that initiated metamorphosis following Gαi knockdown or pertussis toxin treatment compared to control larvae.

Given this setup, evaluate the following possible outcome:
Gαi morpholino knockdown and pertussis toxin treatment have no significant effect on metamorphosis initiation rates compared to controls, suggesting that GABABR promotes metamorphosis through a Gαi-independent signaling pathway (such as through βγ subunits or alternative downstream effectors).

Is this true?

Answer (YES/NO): NO